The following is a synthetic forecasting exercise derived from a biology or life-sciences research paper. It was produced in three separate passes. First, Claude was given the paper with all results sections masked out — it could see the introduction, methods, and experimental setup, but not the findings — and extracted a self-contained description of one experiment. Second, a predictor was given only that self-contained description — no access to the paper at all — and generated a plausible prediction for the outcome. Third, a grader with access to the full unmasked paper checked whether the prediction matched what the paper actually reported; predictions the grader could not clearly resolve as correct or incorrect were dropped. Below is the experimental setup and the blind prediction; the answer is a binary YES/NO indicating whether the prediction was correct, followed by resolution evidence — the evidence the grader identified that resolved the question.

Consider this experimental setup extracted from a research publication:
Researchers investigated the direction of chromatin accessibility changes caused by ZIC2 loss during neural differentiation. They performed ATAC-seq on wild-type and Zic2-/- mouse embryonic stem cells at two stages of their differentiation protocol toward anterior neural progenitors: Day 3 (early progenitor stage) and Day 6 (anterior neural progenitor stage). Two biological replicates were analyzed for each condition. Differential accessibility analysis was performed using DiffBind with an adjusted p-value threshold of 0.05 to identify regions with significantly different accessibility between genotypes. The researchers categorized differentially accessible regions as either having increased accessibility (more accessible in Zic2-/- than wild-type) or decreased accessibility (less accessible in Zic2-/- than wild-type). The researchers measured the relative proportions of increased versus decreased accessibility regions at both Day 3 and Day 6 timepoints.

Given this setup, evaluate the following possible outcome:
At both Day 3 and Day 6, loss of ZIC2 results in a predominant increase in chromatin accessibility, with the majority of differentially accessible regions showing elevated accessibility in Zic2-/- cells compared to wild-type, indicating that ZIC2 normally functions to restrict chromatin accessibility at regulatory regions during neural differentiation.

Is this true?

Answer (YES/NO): NO